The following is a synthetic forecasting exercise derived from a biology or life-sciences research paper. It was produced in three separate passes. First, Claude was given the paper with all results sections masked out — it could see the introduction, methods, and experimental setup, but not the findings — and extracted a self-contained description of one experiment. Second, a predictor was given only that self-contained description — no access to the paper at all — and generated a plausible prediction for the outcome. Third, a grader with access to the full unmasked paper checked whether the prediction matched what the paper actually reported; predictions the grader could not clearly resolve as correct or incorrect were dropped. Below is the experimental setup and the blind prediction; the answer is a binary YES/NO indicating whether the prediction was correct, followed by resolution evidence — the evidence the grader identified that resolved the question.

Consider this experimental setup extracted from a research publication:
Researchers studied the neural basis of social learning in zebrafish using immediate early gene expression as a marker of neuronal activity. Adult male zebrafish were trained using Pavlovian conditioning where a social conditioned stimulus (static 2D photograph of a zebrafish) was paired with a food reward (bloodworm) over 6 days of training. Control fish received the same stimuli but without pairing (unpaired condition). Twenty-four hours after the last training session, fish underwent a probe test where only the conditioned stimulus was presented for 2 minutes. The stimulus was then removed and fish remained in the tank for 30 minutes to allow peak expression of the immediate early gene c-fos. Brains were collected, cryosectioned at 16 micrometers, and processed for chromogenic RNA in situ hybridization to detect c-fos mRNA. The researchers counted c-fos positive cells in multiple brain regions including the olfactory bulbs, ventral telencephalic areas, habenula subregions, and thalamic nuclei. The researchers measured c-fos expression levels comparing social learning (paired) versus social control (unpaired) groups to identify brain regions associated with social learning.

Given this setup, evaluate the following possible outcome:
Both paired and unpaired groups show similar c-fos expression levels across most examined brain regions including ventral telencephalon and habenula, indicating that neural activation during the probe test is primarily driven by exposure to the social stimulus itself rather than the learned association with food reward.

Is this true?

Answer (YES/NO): NO